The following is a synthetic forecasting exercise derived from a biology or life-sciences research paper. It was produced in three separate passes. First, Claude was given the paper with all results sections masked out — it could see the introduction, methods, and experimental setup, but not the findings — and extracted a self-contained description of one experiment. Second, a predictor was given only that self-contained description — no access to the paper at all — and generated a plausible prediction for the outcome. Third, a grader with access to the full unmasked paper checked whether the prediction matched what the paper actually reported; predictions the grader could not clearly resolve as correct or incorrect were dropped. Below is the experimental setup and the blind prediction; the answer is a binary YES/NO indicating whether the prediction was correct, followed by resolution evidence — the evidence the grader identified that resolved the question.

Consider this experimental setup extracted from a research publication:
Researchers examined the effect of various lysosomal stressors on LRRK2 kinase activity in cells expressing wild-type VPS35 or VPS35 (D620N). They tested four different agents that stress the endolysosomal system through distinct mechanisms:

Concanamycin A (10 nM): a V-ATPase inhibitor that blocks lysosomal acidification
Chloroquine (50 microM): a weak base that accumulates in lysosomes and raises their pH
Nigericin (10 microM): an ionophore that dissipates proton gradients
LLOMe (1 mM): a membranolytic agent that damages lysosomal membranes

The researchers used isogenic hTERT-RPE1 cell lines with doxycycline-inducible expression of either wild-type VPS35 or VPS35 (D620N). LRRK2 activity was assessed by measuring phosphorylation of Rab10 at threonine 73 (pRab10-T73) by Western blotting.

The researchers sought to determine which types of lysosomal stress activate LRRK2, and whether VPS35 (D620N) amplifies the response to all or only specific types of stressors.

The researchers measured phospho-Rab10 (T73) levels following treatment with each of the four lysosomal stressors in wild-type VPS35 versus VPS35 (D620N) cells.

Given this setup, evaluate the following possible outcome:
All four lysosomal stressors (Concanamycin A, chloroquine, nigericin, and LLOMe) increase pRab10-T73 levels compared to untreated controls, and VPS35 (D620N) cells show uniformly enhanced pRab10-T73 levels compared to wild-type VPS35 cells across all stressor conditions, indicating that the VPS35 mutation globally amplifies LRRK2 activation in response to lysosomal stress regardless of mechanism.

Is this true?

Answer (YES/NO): NO